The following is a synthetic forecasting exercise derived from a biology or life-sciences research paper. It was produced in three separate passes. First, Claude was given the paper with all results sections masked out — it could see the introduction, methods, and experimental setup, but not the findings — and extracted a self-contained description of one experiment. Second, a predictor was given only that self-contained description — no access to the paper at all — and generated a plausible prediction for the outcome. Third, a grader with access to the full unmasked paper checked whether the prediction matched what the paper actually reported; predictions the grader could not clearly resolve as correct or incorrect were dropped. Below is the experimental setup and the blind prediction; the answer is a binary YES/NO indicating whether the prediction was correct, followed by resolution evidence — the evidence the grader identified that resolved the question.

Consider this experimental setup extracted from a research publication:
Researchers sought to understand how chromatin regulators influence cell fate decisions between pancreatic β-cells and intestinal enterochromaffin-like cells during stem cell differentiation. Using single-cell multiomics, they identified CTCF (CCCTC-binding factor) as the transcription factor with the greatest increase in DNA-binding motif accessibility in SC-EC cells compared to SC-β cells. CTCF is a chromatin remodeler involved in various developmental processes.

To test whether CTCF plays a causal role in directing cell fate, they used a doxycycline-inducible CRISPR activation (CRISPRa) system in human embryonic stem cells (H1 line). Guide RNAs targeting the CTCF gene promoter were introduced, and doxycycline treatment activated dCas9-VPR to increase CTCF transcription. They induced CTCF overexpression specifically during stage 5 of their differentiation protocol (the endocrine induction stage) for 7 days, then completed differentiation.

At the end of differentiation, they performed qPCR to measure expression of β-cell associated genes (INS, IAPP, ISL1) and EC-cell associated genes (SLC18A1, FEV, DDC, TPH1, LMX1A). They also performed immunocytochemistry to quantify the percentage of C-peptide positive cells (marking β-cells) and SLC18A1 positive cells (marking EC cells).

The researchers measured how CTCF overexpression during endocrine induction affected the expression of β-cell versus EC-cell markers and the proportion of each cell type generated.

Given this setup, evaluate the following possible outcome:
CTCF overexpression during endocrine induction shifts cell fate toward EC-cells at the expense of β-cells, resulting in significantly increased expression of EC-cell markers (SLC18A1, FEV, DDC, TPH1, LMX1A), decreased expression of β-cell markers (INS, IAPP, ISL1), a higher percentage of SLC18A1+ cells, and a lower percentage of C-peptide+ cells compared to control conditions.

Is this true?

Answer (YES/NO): YES